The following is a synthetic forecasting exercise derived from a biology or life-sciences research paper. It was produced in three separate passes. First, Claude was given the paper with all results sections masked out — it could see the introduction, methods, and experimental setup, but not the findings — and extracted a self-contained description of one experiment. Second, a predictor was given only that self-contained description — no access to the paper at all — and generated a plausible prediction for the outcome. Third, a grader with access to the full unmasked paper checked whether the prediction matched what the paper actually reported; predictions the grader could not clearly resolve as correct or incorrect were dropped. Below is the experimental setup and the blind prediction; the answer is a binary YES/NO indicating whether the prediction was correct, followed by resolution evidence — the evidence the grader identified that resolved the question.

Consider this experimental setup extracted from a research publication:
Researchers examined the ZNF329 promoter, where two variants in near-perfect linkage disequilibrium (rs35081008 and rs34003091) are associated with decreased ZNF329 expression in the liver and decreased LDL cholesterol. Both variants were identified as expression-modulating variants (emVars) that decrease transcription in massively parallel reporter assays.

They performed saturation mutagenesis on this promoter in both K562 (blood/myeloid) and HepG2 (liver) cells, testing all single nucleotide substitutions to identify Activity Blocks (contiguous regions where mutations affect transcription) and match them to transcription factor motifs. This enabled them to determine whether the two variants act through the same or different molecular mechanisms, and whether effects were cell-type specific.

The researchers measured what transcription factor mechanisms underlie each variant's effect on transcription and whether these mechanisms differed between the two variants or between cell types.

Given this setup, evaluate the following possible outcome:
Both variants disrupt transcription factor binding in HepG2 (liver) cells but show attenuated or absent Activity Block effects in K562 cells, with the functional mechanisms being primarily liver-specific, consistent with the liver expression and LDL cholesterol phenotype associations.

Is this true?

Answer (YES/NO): NO